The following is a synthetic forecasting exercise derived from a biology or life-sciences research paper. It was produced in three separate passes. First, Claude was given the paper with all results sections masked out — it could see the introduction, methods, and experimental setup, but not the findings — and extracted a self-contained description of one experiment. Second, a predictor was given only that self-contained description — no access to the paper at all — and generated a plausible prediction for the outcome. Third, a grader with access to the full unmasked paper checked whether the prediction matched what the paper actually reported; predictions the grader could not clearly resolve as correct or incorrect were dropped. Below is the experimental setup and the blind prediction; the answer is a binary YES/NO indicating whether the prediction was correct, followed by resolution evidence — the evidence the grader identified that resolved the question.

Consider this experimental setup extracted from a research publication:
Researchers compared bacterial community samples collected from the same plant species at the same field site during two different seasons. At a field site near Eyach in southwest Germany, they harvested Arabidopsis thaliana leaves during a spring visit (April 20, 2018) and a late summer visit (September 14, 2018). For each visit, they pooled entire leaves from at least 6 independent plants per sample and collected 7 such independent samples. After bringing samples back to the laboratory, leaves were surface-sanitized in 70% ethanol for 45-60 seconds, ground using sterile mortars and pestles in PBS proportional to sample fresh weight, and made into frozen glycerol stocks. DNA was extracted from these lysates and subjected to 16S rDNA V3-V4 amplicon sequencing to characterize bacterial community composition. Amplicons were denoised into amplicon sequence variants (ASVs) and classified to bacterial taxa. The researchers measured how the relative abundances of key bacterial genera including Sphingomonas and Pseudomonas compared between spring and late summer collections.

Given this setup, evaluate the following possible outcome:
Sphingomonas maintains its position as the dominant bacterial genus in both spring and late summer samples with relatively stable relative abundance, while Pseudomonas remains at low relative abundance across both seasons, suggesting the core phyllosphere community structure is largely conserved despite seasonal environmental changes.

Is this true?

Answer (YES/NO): NO